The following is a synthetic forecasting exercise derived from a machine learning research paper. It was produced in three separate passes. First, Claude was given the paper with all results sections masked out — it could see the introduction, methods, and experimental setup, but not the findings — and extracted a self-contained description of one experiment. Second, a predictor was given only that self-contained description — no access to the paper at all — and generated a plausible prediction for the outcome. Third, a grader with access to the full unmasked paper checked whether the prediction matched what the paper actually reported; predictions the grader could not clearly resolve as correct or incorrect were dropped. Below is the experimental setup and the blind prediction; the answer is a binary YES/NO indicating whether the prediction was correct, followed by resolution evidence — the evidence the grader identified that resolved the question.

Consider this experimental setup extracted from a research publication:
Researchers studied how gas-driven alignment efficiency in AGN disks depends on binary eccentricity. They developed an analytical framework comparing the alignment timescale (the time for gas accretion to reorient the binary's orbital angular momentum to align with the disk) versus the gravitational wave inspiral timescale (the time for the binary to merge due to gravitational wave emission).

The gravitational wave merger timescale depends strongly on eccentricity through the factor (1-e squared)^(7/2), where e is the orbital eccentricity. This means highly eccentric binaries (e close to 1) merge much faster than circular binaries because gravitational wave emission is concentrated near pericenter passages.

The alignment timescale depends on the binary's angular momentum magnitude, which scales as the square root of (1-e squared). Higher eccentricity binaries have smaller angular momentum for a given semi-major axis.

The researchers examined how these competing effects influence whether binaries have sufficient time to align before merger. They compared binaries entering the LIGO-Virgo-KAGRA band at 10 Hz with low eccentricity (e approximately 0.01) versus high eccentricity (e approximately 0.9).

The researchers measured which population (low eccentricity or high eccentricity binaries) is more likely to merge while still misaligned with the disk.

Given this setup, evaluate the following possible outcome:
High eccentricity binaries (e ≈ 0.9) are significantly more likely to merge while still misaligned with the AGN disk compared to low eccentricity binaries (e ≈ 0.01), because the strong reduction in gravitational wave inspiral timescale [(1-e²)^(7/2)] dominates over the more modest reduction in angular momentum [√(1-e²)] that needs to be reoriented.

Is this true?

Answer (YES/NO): YES